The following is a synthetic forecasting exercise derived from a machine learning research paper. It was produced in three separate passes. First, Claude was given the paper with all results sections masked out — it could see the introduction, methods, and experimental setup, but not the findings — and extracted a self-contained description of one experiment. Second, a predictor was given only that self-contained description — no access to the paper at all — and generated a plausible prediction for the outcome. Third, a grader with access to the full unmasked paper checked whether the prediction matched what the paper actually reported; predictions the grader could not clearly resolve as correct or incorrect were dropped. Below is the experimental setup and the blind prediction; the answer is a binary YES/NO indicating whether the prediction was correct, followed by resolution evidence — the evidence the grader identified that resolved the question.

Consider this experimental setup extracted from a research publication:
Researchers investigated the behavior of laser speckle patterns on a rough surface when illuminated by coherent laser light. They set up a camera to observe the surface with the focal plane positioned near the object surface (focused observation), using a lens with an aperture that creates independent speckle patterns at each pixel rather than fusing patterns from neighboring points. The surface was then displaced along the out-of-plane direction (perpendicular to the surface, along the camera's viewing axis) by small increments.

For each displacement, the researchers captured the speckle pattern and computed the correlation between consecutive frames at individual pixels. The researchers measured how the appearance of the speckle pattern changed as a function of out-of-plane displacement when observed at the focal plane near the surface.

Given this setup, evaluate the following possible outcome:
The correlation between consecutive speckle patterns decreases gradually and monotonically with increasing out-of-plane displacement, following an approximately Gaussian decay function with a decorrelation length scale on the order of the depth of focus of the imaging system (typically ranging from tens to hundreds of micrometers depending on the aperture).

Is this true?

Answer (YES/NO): NO